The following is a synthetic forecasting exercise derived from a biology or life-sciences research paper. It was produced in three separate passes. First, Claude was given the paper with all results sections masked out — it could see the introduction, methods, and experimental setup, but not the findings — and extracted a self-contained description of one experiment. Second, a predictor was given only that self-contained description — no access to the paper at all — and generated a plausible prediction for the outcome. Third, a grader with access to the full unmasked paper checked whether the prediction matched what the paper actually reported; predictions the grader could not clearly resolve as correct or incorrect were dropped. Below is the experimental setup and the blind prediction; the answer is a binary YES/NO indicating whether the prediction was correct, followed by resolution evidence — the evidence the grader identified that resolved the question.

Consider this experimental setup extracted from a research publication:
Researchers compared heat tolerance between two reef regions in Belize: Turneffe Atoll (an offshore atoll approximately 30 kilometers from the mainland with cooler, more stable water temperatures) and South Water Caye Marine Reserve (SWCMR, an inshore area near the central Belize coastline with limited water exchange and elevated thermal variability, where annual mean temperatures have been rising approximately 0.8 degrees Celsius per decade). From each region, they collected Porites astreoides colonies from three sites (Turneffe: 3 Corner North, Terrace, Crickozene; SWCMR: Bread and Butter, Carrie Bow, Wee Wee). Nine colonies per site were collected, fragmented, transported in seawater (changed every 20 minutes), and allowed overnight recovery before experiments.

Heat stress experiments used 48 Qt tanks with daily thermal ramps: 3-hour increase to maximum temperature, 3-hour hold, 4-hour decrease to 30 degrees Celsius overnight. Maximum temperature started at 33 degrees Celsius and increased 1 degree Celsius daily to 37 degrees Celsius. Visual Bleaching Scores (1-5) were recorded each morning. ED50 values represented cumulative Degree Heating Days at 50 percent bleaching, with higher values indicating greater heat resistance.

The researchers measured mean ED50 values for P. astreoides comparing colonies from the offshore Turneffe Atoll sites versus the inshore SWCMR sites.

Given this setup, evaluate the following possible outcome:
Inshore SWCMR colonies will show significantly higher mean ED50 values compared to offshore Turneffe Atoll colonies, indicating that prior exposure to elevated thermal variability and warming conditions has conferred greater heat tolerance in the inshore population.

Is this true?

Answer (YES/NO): NO